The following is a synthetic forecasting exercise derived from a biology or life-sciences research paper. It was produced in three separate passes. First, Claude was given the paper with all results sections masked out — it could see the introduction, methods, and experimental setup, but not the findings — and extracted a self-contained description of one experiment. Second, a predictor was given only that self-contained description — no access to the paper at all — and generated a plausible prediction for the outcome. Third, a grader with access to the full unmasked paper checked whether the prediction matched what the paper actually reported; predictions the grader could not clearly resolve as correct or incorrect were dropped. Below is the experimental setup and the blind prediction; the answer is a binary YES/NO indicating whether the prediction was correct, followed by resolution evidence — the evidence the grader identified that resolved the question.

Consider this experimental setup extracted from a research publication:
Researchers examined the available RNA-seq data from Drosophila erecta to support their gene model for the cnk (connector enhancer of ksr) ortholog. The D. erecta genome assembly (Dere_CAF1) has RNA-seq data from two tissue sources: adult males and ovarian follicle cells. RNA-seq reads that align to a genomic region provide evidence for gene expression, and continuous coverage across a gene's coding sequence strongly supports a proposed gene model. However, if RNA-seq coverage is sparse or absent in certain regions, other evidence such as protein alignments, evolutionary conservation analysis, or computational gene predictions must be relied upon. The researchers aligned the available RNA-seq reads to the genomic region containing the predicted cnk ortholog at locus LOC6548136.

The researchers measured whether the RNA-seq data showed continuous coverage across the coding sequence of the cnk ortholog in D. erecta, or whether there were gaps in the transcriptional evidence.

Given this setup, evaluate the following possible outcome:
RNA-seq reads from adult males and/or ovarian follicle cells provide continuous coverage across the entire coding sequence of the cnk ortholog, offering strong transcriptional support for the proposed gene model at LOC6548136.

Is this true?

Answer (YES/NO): NO